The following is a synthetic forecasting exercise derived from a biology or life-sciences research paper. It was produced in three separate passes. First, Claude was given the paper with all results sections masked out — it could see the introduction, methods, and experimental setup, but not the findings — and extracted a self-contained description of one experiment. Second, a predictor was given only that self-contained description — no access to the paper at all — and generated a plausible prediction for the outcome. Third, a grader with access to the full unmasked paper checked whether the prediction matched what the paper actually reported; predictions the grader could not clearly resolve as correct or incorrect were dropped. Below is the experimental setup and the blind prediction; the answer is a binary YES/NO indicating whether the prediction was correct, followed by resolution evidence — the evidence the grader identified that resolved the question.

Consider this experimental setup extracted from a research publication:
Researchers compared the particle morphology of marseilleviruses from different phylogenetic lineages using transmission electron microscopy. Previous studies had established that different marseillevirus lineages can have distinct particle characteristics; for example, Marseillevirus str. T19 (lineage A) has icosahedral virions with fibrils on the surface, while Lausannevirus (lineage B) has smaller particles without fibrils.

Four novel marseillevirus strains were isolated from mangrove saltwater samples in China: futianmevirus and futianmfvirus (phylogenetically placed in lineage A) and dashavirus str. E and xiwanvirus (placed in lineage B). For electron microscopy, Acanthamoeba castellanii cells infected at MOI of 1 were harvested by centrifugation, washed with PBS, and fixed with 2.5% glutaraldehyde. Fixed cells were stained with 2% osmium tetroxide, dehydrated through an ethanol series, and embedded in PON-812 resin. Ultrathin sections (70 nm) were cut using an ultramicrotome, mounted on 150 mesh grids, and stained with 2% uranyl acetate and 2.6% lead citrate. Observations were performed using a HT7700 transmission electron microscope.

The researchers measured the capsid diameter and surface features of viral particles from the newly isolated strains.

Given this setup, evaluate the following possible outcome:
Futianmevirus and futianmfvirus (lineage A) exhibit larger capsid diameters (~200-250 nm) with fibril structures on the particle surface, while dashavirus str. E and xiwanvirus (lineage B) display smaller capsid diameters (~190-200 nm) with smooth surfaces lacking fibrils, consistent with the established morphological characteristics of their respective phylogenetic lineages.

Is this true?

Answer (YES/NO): NO